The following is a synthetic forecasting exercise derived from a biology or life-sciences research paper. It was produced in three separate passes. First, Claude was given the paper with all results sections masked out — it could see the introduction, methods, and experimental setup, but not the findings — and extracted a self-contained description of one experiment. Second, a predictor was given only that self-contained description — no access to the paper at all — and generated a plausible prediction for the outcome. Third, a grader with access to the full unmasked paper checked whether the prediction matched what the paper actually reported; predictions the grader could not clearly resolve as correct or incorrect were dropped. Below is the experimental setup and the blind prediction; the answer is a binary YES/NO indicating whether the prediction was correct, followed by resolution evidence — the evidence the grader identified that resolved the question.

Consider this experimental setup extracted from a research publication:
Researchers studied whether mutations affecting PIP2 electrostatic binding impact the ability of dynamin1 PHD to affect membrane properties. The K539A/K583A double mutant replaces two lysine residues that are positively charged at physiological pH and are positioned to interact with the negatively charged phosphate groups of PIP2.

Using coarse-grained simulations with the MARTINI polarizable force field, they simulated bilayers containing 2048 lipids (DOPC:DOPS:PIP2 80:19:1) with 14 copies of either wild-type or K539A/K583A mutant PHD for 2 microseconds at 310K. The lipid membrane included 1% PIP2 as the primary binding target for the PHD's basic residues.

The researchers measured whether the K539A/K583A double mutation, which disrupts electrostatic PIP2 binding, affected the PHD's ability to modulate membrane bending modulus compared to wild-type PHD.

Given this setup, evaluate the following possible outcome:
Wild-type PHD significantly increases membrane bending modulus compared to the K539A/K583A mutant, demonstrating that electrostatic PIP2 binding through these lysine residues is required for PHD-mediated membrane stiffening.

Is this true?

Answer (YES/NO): NO